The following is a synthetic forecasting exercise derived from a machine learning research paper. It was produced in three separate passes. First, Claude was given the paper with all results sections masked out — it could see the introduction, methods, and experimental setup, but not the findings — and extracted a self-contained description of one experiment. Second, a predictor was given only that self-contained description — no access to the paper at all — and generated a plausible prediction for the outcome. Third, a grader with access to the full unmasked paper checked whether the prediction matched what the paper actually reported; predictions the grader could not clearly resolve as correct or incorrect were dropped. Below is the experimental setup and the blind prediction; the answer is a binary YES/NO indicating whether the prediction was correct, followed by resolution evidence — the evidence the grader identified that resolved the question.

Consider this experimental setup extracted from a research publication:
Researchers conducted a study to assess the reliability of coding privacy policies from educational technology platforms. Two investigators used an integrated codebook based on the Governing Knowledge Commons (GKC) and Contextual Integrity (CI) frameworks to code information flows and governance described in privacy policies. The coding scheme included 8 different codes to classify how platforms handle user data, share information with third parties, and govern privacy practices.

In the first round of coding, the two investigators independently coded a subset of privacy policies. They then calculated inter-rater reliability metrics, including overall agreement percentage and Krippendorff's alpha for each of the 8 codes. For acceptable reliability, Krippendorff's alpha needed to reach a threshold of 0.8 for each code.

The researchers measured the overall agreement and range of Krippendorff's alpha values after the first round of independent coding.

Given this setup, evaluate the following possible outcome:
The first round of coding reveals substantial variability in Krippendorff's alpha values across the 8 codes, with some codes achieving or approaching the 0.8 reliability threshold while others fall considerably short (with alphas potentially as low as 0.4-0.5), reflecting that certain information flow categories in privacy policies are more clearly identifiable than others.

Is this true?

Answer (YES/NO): YES